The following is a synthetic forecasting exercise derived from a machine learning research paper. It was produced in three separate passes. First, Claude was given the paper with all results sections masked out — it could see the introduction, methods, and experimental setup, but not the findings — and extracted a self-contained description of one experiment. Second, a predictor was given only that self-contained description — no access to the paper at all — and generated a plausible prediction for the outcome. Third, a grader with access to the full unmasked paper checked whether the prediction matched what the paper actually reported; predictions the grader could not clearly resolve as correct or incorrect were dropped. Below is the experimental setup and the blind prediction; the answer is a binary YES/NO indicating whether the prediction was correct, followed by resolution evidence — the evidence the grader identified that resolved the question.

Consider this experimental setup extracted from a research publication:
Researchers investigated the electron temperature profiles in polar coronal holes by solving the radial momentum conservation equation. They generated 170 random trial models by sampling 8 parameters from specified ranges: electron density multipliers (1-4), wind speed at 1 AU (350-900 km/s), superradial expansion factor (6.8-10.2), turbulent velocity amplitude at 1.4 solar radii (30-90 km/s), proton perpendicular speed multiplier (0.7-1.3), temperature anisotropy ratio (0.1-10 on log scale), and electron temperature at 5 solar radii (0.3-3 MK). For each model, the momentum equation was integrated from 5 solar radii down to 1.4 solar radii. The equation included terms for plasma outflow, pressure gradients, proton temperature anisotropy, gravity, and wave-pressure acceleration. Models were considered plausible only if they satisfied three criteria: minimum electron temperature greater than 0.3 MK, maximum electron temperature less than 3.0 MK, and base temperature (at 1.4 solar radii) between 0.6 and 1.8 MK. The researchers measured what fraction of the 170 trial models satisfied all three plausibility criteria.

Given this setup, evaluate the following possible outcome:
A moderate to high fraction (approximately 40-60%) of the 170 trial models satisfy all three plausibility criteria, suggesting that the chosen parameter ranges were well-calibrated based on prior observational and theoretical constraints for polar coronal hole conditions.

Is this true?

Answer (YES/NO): NO